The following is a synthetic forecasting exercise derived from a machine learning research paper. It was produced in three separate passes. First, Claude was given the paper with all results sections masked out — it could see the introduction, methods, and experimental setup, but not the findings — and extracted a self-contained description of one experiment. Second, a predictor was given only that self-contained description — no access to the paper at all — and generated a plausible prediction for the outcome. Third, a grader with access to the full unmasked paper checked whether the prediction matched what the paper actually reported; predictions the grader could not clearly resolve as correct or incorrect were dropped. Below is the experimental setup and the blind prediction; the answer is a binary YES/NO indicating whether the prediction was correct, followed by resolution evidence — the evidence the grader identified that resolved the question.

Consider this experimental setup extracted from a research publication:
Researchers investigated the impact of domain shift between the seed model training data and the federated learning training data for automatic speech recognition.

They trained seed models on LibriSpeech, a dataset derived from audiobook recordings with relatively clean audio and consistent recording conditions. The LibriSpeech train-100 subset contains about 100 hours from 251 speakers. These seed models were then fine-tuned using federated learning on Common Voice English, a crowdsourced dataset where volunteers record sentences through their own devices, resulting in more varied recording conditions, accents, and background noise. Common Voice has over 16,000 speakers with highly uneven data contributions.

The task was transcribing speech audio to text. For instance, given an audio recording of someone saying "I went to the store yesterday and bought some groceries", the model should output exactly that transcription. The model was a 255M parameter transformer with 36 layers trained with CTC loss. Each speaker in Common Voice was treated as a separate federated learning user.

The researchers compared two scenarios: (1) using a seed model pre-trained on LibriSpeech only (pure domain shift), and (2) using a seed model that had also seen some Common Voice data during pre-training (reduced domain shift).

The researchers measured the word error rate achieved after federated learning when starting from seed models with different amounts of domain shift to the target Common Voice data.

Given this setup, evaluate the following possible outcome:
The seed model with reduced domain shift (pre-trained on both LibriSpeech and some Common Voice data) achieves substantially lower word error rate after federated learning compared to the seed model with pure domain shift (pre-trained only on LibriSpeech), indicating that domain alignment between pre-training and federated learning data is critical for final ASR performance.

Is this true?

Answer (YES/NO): NO